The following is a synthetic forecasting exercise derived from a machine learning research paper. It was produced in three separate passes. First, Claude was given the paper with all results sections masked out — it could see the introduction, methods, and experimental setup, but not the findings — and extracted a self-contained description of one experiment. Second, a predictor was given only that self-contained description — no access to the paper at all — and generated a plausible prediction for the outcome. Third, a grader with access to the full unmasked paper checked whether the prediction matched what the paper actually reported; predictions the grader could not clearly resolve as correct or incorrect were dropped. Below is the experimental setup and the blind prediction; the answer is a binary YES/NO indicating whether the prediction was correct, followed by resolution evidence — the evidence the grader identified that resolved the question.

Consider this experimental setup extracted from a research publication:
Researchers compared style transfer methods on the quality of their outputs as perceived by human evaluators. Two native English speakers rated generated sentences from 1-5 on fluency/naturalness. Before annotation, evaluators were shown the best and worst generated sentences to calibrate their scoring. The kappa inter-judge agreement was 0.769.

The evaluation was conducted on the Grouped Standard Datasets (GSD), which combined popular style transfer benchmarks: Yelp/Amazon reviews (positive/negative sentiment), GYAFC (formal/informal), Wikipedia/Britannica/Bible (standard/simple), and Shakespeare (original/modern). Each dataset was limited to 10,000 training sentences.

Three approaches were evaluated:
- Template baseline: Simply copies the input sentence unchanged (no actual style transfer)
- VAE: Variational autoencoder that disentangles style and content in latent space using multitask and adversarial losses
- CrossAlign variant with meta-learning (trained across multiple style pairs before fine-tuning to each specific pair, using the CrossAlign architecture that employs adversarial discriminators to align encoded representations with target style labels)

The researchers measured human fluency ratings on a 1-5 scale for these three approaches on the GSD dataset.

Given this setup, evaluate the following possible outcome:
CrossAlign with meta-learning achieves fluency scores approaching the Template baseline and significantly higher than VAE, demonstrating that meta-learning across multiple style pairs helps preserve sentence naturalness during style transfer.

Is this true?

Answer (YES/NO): NO